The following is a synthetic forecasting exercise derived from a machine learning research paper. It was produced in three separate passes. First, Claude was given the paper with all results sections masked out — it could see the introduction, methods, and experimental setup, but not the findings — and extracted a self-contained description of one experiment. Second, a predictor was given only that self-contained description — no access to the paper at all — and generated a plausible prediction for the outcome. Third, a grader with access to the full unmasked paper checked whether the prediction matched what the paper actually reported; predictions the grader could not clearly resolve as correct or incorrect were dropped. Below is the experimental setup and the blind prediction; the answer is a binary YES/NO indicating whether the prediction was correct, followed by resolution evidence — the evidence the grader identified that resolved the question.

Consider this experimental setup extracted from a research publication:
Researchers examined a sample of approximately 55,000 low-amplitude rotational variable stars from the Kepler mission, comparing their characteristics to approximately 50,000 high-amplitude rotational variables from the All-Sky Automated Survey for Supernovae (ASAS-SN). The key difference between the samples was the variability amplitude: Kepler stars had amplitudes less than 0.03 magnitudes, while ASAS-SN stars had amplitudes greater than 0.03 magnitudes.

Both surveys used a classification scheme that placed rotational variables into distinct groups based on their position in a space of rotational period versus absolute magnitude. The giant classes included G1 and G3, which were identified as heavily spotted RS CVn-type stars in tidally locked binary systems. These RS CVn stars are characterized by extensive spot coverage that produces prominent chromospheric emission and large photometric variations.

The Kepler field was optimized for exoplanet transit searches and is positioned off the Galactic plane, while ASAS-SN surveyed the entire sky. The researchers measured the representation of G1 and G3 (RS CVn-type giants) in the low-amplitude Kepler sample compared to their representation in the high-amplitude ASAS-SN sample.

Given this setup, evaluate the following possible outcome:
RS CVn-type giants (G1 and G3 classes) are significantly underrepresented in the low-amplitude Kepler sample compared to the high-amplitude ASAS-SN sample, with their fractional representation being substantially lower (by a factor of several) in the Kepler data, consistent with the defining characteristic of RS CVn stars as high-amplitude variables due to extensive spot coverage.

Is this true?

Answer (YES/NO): YES